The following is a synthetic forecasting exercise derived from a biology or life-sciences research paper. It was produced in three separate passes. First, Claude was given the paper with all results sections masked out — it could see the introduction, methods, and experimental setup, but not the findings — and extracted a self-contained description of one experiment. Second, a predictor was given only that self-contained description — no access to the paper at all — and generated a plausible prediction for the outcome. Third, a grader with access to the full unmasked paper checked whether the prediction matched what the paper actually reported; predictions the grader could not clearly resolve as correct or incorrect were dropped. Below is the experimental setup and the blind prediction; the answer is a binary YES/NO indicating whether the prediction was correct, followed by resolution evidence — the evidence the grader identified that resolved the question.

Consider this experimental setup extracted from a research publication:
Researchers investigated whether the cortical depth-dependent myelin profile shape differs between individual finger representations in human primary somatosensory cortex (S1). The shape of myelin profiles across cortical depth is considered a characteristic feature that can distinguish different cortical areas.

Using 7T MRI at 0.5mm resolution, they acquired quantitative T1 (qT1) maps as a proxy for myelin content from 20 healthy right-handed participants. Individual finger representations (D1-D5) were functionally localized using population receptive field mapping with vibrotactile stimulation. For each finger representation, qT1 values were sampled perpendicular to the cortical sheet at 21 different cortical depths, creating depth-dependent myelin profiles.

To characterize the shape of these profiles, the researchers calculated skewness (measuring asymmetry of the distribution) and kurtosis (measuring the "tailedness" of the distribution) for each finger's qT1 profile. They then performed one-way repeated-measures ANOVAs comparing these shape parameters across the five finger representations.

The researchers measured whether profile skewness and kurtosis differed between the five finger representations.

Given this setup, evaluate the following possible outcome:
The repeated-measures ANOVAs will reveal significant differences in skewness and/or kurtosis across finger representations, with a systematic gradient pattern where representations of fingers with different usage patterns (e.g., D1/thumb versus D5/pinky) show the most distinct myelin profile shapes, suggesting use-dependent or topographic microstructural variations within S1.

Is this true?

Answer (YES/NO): NO